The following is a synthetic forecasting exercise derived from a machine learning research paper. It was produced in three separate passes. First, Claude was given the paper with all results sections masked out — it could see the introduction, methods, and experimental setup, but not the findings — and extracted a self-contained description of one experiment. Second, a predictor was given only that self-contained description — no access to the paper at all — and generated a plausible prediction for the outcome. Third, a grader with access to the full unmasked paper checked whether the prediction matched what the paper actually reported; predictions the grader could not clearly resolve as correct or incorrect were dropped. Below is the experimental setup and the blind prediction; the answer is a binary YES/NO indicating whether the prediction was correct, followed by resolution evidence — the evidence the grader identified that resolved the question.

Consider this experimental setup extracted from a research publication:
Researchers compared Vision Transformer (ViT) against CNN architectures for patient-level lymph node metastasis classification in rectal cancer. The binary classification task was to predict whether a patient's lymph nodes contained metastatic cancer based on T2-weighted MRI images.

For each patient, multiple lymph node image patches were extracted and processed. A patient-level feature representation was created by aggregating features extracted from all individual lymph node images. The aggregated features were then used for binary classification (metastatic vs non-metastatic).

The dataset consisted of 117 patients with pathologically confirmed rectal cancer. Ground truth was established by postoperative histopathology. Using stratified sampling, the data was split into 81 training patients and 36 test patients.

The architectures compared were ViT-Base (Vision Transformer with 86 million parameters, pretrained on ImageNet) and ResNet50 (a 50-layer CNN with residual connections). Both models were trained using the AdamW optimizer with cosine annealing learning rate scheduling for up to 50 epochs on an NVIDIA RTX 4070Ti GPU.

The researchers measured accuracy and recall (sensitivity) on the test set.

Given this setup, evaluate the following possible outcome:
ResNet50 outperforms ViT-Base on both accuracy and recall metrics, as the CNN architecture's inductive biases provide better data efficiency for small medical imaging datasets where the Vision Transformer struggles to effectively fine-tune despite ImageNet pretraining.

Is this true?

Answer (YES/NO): NO